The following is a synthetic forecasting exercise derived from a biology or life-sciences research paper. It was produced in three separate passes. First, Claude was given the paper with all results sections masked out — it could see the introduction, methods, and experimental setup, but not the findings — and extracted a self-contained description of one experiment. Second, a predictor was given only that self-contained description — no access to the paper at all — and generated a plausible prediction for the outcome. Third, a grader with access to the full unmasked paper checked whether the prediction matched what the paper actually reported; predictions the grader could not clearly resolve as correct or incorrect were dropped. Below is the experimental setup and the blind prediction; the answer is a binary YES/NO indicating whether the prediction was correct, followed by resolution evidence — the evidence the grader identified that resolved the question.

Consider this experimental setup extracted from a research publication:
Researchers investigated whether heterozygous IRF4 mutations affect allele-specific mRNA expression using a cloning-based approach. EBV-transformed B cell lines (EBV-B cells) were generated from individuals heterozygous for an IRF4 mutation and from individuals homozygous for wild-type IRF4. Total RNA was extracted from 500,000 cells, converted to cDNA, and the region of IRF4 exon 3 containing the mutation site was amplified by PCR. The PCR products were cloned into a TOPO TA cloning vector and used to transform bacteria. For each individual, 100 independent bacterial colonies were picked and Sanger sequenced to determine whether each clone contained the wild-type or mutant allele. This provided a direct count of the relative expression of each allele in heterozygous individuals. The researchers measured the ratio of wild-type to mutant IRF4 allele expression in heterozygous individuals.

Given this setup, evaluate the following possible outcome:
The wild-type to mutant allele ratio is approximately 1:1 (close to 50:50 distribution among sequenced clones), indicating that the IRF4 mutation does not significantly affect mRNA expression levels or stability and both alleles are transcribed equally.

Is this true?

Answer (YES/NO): YES